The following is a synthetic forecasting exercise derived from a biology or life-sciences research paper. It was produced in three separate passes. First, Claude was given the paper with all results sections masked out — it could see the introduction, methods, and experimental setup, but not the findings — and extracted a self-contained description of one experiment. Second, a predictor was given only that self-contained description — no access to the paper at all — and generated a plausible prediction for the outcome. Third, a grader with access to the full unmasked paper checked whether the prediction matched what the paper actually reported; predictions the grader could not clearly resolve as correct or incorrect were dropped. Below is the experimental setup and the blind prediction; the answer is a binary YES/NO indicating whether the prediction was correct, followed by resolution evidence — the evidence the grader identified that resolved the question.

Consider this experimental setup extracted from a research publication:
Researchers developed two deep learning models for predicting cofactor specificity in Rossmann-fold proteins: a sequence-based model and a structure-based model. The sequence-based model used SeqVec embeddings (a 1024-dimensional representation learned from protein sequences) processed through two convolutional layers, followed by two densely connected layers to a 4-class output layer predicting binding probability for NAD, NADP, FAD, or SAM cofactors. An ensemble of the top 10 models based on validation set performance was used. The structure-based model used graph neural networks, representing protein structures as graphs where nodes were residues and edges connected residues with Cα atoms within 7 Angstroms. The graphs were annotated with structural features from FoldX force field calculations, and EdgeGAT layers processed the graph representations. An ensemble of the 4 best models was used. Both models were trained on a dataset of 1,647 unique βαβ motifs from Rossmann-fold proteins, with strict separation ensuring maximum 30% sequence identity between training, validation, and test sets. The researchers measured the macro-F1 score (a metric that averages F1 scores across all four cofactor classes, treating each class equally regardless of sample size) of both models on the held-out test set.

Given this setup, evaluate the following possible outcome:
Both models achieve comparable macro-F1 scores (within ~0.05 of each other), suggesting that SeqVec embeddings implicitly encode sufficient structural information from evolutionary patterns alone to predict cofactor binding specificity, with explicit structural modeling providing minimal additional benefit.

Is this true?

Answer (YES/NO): YES